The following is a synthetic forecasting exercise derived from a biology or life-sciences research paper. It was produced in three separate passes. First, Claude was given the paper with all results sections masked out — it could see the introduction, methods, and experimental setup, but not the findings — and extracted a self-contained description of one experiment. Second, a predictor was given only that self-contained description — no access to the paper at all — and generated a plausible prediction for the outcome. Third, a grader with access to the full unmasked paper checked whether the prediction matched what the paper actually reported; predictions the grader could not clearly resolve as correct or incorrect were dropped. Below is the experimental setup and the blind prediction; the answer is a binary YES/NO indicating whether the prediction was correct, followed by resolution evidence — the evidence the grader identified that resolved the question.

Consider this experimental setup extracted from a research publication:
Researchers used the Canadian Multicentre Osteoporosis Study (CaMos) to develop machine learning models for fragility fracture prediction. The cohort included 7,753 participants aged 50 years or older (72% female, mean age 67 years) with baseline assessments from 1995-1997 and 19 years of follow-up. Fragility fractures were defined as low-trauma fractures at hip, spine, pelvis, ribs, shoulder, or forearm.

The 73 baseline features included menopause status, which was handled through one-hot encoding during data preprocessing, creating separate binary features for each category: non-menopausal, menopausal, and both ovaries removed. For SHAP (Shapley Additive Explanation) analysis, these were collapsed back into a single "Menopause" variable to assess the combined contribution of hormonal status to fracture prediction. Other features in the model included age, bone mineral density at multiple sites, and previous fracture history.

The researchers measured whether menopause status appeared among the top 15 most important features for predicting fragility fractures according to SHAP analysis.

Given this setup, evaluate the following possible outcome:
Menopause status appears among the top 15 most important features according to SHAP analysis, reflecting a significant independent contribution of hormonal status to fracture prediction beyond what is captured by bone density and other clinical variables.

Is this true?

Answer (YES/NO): YES